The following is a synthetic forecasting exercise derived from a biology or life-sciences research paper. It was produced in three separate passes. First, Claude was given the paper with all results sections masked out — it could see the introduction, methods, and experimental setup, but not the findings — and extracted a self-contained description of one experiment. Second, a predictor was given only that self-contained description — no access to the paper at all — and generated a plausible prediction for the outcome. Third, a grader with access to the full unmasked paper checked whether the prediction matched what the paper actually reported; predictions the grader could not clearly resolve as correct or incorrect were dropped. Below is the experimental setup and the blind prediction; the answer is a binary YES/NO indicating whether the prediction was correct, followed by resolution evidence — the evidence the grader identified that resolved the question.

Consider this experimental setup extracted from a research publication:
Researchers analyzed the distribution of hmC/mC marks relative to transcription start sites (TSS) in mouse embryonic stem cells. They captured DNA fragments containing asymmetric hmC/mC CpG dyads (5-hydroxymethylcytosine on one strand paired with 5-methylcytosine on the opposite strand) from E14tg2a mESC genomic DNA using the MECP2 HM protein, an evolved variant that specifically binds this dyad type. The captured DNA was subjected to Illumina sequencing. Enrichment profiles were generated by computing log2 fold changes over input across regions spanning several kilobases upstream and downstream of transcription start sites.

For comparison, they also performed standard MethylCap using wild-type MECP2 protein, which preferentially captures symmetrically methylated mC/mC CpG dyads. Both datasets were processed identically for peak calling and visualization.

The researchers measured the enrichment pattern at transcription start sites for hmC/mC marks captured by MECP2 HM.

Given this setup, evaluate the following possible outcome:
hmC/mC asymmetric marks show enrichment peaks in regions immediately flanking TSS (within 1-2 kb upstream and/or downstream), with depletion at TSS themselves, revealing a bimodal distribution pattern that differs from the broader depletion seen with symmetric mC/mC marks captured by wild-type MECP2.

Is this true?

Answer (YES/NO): NO